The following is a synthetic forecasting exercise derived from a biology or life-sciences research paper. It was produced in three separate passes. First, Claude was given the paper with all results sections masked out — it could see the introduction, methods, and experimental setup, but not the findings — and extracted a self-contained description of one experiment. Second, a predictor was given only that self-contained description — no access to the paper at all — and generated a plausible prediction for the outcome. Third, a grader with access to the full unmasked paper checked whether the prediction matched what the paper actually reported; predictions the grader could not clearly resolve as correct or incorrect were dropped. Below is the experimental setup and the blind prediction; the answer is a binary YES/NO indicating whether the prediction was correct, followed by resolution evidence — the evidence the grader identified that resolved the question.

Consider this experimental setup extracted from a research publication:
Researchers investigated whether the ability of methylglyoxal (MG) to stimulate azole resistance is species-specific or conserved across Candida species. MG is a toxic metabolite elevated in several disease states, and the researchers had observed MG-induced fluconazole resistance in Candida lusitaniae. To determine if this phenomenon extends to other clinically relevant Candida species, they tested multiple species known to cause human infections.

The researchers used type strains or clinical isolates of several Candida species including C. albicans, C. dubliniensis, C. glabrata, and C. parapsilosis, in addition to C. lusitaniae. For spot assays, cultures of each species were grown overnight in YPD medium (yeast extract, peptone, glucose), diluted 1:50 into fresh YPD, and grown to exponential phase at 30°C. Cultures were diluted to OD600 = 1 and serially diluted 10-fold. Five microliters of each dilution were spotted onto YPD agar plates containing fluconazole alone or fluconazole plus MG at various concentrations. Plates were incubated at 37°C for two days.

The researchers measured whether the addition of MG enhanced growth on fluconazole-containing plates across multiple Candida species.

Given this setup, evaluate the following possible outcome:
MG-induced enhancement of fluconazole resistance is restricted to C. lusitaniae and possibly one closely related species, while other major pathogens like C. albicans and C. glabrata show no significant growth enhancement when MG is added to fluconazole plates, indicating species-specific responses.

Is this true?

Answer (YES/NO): NO